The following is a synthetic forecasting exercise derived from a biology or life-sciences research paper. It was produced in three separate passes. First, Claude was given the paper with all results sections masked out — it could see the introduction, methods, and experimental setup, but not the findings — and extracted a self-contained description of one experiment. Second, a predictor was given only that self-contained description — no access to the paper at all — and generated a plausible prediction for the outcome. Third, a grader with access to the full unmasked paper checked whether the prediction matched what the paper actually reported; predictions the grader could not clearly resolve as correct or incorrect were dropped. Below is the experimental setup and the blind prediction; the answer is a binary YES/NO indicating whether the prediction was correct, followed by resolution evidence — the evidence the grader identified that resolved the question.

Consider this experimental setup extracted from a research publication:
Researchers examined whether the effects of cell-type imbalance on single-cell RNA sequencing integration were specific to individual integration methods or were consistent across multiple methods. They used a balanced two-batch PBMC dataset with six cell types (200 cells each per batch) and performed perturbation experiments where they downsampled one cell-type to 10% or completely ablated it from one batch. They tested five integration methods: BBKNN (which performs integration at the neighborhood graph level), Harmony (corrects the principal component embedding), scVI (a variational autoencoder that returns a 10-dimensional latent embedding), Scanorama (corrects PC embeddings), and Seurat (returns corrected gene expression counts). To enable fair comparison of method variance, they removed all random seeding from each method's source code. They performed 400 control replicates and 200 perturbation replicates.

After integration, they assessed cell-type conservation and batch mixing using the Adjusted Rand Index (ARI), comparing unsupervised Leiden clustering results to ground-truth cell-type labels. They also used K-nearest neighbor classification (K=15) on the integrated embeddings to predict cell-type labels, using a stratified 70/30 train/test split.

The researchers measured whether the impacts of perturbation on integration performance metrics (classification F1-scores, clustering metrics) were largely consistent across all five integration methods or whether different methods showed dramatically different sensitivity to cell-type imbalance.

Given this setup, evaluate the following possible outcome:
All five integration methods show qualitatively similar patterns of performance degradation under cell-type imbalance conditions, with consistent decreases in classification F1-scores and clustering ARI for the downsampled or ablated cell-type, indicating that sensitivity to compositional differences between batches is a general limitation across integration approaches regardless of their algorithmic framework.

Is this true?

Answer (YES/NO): YES